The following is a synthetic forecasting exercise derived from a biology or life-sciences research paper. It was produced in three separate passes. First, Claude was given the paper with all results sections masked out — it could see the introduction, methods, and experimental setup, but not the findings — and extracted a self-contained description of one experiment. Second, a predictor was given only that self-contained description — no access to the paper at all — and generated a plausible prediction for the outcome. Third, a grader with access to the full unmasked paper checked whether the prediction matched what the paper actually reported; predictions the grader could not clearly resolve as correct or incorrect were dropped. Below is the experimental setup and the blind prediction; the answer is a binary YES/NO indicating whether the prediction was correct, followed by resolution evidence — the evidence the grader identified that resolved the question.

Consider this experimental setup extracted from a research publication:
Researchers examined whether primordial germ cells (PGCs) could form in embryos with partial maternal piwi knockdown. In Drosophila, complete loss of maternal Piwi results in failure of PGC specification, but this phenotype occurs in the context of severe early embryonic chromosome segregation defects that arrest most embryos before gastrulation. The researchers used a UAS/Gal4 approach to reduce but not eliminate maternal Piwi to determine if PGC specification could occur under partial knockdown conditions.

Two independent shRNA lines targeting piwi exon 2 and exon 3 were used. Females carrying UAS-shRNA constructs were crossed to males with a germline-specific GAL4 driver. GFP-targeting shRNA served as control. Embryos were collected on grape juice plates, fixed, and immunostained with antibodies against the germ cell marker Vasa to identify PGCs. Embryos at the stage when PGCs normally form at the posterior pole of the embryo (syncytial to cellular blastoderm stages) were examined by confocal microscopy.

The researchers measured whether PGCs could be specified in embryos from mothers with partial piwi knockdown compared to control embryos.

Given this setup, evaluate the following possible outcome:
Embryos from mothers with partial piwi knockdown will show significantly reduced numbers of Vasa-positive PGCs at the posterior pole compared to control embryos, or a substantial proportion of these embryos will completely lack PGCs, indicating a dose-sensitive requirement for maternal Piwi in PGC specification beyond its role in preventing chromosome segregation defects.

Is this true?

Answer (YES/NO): NO